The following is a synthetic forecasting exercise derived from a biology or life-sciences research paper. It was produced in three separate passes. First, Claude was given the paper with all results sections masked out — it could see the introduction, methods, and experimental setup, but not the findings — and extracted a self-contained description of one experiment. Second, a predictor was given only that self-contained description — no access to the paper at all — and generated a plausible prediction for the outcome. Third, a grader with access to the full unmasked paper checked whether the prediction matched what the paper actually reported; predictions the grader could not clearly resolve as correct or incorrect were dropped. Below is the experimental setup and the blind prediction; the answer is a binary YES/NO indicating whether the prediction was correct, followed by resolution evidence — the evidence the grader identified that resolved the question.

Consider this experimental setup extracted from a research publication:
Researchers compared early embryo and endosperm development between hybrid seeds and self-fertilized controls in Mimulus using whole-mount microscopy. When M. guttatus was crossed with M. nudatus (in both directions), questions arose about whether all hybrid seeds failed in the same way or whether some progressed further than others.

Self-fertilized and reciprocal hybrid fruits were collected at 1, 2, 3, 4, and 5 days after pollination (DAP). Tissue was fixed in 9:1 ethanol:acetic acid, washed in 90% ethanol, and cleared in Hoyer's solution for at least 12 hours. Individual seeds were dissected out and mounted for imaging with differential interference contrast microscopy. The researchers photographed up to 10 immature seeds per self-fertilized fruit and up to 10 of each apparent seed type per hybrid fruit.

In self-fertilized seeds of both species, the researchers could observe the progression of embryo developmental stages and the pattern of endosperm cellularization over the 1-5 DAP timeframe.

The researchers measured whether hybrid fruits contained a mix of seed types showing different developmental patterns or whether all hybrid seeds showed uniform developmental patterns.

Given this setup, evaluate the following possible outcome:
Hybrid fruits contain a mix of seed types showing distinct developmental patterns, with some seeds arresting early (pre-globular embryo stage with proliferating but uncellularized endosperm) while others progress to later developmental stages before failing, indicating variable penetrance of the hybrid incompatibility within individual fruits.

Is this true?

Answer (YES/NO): NO